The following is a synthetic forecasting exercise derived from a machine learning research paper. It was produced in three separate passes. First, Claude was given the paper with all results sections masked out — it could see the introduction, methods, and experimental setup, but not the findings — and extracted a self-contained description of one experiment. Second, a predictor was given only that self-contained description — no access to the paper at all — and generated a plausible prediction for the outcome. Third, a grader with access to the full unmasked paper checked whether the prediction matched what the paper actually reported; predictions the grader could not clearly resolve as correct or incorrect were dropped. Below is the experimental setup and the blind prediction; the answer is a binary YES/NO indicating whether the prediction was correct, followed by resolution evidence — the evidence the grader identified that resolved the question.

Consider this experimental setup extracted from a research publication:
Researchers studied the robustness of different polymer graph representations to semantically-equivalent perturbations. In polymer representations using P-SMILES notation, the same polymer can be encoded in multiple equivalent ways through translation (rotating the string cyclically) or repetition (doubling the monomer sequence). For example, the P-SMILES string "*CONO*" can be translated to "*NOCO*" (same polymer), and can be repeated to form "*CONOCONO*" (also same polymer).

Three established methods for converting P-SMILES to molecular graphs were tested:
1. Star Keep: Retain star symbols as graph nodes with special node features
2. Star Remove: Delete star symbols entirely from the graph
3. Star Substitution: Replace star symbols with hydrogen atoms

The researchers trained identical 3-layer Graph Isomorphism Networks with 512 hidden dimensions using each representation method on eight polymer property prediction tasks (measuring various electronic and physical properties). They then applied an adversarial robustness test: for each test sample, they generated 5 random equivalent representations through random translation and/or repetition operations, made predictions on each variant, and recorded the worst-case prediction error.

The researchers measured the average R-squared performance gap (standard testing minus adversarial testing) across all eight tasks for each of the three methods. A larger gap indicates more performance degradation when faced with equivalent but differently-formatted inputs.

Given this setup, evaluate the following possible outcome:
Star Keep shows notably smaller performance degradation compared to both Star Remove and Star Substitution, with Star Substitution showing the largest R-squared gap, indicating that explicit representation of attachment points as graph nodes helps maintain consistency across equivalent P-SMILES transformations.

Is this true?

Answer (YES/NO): NO